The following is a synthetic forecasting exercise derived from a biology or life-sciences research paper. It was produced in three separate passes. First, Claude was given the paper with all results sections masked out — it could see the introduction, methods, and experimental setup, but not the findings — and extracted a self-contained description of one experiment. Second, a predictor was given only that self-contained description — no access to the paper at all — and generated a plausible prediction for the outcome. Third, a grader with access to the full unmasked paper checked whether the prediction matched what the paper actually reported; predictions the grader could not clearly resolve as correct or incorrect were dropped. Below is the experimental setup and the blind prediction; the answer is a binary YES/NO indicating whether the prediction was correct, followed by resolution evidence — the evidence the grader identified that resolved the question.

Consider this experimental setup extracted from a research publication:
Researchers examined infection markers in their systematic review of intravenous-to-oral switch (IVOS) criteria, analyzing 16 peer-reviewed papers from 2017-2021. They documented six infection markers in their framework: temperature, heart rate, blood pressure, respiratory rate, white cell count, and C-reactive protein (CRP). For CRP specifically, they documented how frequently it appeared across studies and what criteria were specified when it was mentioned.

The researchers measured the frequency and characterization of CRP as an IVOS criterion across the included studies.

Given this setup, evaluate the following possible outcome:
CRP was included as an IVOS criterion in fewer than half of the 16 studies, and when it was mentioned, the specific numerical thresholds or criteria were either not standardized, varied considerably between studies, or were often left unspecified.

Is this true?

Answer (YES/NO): NO